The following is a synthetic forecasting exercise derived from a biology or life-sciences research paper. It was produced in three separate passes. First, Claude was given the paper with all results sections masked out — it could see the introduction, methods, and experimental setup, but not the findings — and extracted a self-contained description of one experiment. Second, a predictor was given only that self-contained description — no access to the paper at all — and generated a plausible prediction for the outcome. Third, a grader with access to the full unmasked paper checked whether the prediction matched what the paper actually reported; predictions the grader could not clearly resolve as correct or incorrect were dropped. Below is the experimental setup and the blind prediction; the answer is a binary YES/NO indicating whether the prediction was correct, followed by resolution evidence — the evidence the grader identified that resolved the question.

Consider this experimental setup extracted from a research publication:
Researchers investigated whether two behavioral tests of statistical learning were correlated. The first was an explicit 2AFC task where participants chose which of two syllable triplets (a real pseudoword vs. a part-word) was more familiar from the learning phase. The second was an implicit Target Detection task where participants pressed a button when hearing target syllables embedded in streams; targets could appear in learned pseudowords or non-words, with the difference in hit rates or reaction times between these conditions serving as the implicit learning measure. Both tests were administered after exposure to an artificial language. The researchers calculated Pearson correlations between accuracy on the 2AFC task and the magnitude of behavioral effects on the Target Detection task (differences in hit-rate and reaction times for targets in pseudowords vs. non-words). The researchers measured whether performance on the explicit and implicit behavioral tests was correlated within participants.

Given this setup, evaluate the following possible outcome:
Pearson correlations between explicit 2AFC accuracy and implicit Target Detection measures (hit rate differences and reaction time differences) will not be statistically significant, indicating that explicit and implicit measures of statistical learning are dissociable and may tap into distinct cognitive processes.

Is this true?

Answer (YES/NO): YES